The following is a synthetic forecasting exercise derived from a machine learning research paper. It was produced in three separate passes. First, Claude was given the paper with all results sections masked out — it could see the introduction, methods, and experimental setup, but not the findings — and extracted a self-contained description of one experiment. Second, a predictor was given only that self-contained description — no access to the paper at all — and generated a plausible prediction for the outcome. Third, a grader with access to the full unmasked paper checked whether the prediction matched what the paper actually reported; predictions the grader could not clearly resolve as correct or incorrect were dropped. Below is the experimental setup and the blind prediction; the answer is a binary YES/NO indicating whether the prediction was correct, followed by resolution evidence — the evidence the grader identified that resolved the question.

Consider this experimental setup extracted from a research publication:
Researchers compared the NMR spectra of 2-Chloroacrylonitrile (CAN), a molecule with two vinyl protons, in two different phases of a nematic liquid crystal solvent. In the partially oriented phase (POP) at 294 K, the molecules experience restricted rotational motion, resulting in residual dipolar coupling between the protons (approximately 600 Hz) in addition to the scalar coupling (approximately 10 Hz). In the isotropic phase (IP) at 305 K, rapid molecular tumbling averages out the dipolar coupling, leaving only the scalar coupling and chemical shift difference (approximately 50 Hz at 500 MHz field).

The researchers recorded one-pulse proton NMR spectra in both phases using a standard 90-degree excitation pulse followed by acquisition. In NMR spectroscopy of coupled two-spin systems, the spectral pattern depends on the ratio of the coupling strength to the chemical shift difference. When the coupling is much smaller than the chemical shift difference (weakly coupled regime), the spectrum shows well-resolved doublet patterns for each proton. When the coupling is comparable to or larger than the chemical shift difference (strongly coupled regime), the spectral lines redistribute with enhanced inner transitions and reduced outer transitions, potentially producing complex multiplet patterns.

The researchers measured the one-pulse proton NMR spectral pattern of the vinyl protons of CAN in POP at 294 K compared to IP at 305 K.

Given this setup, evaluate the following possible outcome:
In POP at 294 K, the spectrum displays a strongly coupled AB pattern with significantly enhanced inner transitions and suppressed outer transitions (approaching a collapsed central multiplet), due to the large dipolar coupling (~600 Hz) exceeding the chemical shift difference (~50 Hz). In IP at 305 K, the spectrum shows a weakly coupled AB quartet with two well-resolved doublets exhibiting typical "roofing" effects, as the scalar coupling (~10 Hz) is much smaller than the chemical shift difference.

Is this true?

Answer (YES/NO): NO